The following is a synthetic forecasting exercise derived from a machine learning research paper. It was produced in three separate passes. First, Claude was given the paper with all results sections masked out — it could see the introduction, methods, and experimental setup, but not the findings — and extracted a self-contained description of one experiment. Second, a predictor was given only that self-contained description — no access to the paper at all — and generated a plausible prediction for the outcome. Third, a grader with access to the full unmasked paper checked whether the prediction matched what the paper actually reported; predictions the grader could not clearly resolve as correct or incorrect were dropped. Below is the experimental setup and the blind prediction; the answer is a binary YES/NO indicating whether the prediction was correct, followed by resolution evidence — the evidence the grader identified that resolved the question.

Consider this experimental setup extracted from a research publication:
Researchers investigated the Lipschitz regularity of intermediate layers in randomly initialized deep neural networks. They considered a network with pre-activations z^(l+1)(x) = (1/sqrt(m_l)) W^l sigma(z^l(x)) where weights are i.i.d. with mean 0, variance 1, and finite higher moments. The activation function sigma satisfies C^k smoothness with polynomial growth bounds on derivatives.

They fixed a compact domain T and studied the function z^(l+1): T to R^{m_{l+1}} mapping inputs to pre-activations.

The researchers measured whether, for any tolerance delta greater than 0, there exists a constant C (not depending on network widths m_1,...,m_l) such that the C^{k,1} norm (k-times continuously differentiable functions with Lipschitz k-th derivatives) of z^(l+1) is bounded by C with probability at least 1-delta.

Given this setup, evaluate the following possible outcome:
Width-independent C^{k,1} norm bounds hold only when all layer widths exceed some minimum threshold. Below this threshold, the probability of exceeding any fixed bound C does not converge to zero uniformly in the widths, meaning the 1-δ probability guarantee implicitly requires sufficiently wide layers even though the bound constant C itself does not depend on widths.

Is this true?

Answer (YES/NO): NO